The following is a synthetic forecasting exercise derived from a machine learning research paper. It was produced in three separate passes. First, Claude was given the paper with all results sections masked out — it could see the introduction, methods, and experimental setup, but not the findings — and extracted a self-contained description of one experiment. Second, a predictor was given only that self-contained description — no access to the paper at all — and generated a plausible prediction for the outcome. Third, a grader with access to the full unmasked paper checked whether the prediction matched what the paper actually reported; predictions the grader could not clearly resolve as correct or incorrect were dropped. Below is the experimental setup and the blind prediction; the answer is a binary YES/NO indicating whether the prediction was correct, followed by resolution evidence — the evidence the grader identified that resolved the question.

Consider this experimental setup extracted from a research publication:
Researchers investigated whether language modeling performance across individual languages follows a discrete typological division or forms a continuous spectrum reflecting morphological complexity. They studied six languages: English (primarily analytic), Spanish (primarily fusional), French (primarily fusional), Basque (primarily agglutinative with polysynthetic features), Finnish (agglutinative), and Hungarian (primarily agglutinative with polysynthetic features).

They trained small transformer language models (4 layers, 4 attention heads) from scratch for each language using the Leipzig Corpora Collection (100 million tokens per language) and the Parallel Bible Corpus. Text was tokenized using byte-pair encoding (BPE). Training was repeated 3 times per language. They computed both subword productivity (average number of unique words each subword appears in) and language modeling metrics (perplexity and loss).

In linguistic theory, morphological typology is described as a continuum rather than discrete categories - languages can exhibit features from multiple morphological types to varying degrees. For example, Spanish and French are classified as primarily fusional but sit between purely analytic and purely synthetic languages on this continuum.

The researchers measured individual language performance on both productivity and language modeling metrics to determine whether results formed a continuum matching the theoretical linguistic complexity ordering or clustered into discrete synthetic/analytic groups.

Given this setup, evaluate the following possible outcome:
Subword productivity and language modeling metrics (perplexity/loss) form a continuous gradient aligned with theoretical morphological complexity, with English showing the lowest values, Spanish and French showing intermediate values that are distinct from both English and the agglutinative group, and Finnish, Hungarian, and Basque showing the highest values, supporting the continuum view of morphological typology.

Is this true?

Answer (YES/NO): NO